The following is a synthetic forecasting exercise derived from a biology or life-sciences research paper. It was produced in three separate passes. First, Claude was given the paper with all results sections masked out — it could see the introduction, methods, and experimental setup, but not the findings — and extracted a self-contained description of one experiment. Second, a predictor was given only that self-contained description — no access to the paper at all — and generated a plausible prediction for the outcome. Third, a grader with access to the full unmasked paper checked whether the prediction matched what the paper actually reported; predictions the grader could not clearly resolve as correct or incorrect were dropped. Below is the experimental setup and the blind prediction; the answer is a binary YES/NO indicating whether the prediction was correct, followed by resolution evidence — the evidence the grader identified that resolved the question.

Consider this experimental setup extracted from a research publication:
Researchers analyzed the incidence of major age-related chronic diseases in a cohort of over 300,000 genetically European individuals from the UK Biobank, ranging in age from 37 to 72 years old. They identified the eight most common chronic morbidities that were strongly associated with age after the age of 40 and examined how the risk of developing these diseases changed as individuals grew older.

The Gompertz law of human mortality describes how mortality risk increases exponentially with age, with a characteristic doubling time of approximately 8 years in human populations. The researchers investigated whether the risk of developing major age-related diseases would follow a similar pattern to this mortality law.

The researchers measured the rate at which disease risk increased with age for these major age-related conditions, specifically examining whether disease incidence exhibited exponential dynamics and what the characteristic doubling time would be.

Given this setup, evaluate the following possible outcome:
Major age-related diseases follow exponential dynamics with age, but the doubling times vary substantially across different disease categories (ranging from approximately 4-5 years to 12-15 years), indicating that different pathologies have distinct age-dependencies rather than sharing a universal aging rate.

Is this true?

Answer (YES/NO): NO